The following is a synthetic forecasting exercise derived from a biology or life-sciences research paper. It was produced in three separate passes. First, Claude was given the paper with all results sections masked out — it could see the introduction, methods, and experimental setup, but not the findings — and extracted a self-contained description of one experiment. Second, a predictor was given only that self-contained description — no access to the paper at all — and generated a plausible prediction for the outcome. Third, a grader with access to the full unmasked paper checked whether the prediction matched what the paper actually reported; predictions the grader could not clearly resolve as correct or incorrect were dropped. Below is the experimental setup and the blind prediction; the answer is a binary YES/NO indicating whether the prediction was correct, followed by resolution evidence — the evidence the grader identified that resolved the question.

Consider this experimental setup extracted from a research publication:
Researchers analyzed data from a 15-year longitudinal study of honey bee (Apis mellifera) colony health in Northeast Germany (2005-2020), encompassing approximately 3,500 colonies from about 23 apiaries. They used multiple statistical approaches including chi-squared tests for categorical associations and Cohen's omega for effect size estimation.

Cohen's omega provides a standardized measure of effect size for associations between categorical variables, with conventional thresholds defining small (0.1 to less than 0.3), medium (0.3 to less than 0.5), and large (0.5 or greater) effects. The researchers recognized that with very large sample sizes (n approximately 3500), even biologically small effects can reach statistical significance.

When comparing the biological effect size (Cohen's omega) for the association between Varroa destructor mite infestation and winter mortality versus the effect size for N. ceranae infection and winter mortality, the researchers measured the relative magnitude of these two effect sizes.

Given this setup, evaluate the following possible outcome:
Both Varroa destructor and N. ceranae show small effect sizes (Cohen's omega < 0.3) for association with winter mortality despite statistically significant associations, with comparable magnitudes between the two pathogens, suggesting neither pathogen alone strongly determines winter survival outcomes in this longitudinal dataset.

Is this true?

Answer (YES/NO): NO